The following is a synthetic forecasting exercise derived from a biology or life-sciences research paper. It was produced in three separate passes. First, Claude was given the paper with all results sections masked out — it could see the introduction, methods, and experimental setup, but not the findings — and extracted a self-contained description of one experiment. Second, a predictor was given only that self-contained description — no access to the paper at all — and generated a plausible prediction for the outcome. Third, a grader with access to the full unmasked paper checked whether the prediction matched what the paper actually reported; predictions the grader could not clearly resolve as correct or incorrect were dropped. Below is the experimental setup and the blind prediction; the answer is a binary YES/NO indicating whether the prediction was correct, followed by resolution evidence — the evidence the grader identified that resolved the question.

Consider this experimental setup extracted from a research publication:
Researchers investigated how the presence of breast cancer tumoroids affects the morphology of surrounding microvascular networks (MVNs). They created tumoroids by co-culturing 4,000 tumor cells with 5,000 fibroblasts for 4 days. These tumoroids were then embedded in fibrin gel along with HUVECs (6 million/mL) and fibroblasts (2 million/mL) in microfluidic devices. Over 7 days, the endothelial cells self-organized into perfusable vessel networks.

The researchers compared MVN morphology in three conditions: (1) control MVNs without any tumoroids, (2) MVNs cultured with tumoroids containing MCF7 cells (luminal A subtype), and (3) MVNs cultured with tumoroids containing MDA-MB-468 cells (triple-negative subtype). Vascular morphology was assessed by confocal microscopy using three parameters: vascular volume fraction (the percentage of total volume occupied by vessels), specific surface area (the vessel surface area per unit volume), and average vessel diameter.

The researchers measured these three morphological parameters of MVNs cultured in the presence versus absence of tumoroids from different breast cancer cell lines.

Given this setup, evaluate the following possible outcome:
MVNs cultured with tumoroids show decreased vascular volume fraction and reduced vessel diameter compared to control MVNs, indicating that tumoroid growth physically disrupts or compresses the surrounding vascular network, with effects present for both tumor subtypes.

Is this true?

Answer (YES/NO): NO